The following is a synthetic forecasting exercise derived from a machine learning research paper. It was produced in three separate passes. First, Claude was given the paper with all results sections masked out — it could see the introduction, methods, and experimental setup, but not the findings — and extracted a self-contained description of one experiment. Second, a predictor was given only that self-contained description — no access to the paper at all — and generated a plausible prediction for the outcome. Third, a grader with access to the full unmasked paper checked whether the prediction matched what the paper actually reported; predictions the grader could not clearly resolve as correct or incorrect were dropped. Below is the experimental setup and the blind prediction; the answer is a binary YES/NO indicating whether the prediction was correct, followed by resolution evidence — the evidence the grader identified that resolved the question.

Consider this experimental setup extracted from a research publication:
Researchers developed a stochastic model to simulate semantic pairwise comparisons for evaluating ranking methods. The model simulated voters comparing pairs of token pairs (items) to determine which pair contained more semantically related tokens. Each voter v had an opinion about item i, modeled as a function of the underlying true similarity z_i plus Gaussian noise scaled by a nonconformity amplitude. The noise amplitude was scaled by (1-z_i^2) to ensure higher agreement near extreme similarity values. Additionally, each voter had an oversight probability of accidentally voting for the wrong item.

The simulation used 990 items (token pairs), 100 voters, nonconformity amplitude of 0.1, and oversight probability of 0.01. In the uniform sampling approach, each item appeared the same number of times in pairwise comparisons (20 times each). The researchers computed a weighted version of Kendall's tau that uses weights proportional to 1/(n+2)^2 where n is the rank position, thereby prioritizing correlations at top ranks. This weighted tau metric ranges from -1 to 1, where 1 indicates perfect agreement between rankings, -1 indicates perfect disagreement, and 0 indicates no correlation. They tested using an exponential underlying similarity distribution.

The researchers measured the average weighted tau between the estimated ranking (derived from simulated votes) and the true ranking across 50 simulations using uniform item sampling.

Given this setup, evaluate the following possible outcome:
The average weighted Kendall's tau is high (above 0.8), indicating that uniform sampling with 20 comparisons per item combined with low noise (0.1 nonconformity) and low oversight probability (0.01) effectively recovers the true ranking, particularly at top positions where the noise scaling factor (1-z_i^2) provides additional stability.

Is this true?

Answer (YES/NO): NO